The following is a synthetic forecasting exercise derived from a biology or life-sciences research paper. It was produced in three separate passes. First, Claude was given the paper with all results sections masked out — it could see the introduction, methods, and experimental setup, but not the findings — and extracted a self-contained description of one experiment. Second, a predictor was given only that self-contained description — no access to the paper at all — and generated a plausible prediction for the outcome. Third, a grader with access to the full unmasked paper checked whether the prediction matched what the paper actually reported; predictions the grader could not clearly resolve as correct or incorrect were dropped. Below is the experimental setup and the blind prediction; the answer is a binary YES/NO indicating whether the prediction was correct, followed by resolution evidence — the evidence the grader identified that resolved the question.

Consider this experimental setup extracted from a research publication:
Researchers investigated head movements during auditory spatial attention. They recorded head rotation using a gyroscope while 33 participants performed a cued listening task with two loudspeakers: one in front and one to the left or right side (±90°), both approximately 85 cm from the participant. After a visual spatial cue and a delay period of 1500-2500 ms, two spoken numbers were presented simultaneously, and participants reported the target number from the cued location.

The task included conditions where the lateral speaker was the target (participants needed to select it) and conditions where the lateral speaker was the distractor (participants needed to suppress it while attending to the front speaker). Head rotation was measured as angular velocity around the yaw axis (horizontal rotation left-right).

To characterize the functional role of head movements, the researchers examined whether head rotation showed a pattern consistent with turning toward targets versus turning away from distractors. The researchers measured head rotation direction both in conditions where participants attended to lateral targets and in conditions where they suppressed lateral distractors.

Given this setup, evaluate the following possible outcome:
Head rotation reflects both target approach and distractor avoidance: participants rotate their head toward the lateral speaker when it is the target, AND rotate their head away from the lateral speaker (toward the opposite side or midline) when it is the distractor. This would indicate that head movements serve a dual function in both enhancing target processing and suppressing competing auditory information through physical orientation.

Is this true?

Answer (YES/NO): NO